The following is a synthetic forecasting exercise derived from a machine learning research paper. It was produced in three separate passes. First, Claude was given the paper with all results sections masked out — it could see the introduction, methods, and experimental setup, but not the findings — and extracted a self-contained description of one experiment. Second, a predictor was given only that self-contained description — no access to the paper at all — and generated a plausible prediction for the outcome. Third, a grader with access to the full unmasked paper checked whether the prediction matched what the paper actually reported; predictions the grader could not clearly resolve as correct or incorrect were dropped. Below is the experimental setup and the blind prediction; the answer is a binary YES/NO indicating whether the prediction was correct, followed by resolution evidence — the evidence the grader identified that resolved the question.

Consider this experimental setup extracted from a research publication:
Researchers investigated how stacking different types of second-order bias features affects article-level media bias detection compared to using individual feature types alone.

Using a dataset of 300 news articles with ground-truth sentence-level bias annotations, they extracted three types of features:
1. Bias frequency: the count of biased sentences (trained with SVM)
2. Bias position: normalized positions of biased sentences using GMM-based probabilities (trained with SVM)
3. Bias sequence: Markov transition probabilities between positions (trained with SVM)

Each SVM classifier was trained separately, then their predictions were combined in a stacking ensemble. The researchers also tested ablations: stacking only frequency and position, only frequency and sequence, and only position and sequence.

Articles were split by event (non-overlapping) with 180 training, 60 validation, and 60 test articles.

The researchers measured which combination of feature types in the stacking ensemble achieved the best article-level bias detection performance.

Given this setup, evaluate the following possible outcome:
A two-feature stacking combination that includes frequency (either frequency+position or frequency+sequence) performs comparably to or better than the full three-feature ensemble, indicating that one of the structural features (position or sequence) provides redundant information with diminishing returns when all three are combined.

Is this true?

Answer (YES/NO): YES